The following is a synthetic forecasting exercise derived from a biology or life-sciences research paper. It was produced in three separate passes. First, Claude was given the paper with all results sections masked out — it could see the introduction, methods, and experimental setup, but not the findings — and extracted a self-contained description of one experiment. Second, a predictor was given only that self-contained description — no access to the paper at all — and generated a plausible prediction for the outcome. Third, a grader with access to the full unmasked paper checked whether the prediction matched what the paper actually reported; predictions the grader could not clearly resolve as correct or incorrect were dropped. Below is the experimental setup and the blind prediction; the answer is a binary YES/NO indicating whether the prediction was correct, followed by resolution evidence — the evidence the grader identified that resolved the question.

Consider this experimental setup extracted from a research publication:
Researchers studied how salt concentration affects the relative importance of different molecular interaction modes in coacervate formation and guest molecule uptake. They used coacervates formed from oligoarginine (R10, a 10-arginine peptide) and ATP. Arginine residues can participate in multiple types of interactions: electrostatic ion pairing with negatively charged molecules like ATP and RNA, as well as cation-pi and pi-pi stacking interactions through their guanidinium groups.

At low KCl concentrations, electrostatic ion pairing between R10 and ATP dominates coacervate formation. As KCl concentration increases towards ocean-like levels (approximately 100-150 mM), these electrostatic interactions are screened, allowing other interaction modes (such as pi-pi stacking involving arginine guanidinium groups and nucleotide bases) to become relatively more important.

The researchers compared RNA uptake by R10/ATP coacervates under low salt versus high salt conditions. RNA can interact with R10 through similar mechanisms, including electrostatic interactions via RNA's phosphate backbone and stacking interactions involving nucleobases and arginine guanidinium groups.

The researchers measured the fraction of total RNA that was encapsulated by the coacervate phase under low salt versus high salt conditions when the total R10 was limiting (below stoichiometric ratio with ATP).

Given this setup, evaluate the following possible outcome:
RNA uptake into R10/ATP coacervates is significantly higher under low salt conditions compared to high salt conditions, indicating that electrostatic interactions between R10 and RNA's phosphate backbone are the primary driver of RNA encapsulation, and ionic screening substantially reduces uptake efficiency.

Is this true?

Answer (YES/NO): NO